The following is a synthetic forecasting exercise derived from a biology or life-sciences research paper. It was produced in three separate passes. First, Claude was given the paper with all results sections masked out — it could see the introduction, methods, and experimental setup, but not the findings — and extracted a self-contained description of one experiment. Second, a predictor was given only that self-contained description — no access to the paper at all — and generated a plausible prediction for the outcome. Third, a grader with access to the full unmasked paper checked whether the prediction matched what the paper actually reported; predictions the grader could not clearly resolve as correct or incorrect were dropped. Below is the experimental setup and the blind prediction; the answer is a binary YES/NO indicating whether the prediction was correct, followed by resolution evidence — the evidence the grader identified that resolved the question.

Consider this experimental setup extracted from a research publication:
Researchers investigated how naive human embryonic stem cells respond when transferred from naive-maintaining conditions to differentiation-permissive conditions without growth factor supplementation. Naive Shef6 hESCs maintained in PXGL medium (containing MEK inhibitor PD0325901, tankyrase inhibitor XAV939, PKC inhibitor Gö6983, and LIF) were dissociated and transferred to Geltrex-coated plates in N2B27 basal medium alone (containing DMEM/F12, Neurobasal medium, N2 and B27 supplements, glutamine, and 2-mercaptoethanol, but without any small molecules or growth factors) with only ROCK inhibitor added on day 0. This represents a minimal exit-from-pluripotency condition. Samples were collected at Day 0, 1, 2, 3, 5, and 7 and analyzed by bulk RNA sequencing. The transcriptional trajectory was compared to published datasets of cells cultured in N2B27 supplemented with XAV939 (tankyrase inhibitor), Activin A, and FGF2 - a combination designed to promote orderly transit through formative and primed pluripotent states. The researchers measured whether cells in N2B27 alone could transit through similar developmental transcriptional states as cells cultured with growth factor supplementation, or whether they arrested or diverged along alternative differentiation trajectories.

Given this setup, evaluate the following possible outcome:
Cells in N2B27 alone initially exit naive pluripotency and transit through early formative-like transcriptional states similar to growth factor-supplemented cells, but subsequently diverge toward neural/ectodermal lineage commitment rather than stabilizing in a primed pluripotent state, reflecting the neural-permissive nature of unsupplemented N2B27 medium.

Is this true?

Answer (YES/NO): NO